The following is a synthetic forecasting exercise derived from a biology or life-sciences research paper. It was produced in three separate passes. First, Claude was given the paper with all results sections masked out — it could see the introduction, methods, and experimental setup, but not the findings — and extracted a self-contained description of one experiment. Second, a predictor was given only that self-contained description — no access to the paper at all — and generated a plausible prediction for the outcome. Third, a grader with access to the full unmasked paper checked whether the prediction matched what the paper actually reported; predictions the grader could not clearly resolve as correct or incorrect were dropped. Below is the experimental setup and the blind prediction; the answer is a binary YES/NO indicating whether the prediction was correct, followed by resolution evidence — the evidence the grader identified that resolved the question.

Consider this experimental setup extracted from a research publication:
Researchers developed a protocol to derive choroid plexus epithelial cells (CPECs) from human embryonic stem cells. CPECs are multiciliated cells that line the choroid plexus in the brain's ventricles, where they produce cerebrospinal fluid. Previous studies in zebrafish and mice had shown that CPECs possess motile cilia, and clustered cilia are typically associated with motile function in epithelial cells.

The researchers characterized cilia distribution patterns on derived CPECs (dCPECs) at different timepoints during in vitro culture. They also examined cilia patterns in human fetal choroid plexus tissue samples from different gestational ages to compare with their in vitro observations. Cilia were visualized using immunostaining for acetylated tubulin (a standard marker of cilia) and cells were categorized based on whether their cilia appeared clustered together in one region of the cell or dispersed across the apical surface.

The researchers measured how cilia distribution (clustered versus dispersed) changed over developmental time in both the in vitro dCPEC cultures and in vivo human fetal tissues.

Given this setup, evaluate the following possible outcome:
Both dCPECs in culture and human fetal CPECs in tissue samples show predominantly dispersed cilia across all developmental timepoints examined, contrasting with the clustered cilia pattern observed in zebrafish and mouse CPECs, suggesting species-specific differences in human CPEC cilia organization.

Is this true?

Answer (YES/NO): NO